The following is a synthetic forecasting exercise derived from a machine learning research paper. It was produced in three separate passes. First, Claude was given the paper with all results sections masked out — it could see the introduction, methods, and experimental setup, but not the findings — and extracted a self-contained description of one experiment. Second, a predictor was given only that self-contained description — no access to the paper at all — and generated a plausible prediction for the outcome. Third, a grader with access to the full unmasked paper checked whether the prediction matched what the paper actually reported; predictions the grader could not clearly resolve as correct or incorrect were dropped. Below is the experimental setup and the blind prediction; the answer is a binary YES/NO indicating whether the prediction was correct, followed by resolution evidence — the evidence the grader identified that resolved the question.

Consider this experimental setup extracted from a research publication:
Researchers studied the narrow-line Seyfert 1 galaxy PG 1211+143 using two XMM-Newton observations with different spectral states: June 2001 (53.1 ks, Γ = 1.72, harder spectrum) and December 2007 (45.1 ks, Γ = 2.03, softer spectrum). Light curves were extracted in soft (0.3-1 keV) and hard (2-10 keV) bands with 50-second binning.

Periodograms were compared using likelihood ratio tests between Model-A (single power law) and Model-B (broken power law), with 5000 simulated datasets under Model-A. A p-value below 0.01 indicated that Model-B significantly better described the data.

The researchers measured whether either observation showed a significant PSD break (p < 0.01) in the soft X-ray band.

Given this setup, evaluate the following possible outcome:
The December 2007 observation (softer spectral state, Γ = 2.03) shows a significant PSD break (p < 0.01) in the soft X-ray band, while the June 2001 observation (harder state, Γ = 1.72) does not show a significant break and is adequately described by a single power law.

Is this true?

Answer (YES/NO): NO